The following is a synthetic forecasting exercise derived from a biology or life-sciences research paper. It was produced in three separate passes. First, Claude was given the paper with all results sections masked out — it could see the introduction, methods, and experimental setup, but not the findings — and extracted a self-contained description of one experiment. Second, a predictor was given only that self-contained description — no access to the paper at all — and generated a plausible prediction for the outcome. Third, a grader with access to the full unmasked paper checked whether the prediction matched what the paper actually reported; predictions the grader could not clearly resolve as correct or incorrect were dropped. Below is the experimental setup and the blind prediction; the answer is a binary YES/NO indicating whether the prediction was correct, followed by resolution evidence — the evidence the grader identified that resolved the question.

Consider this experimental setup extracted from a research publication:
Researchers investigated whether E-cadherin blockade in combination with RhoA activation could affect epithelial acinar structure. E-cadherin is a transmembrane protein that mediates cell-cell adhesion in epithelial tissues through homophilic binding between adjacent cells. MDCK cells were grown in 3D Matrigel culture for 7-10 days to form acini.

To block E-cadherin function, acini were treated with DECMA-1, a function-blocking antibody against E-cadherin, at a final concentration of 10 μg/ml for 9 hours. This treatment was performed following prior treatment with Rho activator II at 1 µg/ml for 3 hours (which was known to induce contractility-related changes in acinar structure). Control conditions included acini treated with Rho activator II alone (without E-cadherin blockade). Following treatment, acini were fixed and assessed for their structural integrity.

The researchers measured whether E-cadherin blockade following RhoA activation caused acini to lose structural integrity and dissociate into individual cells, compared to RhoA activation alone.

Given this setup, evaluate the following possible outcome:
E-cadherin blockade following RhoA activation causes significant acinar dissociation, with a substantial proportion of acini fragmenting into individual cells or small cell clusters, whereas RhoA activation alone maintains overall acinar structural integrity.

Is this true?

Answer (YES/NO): YES